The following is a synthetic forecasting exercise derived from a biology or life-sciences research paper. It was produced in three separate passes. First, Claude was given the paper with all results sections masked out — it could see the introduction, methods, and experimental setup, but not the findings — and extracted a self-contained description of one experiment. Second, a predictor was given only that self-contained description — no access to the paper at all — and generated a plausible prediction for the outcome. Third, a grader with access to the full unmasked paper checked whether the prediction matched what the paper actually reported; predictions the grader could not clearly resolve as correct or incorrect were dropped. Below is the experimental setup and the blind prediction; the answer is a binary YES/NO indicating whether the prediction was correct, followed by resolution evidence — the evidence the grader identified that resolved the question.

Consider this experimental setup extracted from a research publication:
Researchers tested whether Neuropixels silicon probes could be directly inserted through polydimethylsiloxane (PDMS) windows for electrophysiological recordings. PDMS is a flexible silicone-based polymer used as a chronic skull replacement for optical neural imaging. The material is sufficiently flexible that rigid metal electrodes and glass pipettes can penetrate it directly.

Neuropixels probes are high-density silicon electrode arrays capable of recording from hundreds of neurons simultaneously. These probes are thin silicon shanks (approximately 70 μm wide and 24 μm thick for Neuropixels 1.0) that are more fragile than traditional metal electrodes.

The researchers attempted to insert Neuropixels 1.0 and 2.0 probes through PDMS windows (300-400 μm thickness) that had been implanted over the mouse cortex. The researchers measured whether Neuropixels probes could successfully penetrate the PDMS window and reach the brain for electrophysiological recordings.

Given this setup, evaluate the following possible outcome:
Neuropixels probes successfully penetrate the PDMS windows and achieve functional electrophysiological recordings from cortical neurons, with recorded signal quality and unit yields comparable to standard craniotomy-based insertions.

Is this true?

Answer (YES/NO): NO